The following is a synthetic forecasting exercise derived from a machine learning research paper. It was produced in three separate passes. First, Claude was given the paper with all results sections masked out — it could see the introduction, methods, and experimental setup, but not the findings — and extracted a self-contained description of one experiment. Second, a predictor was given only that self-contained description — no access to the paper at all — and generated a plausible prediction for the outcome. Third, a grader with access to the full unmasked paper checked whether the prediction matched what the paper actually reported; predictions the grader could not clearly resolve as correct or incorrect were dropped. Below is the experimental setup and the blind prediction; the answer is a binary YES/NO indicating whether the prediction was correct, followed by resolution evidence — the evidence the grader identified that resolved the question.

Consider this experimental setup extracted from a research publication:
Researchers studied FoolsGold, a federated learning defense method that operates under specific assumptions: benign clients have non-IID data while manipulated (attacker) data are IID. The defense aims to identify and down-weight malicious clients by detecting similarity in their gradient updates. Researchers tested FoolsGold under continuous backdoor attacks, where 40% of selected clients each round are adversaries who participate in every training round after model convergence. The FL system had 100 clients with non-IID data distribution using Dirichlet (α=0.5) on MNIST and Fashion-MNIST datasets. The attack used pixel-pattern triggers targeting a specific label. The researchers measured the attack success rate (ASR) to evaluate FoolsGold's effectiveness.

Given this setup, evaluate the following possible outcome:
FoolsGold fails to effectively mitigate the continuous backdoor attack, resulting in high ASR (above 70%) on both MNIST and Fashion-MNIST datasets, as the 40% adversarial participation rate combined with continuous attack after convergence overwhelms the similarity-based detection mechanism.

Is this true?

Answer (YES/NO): YES